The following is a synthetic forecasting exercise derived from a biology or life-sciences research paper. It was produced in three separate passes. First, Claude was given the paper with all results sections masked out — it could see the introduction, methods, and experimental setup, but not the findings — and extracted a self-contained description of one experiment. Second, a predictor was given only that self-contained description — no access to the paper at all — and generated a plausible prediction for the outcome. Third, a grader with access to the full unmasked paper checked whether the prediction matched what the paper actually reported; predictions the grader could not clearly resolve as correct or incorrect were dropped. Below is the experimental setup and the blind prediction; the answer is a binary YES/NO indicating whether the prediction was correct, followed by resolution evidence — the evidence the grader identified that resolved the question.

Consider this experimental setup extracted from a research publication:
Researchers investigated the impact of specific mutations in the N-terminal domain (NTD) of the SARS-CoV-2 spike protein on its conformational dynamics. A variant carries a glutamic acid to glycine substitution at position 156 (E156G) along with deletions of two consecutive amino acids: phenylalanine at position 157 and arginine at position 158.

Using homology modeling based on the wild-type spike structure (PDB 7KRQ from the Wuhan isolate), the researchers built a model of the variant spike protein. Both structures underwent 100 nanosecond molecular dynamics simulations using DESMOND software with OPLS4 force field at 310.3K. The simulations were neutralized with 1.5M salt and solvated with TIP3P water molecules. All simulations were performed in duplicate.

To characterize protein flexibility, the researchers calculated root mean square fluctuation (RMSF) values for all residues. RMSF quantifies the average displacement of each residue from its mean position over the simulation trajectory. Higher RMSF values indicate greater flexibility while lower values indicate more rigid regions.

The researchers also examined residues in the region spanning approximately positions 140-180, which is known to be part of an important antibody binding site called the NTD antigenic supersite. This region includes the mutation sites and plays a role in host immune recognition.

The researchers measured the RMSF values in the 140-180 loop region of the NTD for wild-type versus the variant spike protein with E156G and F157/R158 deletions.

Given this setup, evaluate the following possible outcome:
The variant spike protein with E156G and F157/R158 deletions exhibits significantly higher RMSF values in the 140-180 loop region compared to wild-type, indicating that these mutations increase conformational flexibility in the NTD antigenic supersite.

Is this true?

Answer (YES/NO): NO